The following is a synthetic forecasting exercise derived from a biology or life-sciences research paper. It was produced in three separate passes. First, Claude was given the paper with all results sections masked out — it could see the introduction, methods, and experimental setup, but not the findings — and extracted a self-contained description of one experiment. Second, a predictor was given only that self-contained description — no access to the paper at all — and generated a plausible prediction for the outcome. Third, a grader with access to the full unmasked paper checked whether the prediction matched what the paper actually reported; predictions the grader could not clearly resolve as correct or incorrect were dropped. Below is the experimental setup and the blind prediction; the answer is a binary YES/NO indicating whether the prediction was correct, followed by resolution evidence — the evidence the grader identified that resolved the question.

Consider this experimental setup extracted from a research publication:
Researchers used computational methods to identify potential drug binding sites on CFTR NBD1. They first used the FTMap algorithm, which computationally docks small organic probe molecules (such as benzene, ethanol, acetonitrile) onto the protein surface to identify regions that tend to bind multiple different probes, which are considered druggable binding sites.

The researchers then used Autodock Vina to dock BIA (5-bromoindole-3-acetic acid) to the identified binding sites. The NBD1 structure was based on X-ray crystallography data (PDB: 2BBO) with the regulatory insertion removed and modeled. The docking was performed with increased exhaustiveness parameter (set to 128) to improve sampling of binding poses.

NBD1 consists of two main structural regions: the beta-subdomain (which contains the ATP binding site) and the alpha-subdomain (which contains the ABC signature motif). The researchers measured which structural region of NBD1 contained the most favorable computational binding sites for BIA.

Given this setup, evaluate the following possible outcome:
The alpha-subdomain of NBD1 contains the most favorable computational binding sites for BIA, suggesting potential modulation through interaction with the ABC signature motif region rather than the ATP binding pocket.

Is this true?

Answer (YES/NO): YES